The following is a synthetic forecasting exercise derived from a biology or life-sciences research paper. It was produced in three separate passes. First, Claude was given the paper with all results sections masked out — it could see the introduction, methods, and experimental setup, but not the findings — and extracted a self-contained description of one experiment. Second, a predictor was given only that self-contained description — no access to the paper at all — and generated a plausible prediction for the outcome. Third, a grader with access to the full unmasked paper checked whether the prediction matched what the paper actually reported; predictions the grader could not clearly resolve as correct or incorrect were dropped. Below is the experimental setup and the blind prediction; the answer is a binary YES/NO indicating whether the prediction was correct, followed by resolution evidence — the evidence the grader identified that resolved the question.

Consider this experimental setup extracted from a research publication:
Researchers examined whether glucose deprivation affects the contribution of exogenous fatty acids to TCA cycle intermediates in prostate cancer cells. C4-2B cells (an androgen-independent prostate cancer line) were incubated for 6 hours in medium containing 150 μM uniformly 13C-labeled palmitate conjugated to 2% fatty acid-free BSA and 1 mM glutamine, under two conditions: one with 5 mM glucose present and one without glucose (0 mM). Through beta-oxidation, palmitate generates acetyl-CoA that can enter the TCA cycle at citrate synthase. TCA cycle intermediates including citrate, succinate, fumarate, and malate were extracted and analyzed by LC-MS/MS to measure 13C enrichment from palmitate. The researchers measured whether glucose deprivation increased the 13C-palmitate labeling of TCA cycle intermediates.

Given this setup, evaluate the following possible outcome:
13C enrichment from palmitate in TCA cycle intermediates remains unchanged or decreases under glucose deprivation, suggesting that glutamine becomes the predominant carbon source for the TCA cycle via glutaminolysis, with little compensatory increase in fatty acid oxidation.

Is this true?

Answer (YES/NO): NO